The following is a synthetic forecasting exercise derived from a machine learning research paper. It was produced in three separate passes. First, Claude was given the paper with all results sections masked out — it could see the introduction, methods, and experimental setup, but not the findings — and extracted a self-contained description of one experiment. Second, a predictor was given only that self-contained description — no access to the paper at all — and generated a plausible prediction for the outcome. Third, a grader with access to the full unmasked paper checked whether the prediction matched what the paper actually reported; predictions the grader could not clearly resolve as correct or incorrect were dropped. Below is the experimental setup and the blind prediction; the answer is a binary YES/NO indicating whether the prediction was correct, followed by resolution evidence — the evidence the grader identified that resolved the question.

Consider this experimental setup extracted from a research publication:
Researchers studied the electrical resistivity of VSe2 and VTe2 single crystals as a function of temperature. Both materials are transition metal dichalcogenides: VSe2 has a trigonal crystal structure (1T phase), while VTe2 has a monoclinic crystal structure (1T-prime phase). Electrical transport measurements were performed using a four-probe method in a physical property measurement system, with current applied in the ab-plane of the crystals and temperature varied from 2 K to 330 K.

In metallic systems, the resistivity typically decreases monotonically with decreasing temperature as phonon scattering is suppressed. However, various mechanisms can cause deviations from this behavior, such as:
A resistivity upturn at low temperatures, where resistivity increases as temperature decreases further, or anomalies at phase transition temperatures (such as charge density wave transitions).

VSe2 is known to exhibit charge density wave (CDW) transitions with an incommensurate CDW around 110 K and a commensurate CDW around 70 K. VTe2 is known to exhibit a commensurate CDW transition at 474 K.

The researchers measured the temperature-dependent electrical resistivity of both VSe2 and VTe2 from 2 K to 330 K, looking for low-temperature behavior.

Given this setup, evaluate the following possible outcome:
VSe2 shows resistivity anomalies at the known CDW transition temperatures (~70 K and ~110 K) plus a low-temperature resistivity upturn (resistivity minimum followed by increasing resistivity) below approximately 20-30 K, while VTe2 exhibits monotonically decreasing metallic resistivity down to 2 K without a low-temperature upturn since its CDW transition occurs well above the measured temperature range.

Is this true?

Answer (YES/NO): NO